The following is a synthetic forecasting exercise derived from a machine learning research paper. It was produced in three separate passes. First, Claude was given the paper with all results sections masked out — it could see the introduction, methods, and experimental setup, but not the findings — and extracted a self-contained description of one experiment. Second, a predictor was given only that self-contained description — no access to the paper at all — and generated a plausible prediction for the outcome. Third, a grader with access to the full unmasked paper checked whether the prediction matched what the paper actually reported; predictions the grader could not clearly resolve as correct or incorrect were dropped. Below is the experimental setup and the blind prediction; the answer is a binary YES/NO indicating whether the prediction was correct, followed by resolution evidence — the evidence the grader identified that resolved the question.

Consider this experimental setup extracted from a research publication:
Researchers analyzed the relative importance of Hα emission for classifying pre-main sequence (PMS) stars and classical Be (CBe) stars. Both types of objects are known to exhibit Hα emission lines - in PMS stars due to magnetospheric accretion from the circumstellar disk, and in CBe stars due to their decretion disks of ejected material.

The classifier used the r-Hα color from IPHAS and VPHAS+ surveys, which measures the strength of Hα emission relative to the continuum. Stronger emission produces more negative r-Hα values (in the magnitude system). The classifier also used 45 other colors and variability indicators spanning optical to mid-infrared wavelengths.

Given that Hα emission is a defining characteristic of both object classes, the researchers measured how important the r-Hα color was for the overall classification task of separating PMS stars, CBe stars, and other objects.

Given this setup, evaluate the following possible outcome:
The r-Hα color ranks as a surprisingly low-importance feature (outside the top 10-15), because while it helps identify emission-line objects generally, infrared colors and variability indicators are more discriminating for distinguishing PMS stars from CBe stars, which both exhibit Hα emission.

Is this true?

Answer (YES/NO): NO